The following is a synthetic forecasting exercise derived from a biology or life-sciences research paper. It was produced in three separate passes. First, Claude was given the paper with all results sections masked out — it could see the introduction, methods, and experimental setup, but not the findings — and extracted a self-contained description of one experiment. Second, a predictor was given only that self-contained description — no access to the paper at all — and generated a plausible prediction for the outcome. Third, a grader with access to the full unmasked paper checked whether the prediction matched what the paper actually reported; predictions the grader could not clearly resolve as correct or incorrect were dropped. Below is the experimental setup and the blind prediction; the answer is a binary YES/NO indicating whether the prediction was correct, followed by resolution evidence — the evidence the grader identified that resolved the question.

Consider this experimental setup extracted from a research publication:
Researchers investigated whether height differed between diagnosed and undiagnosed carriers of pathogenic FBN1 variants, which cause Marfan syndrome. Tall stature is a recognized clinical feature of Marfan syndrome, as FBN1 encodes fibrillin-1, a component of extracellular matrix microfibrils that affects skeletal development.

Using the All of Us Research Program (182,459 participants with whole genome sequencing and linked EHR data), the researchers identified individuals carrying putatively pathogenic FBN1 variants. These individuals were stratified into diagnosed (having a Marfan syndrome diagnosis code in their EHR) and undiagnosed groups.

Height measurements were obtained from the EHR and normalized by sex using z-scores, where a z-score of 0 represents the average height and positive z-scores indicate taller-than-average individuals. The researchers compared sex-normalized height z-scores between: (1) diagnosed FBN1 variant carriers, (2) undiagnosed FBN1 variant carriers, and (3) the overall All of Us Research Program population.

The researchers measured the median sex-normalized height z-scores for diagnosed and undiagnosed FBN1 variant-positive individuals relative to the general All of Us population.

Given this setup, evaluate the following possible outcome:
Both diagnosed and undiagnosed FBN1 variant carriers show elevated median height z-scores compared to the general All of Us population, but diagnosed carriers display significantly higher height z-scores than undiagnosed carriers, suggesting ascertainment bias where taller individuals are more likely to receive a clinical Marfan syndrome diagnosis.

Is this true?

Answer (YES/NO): YES